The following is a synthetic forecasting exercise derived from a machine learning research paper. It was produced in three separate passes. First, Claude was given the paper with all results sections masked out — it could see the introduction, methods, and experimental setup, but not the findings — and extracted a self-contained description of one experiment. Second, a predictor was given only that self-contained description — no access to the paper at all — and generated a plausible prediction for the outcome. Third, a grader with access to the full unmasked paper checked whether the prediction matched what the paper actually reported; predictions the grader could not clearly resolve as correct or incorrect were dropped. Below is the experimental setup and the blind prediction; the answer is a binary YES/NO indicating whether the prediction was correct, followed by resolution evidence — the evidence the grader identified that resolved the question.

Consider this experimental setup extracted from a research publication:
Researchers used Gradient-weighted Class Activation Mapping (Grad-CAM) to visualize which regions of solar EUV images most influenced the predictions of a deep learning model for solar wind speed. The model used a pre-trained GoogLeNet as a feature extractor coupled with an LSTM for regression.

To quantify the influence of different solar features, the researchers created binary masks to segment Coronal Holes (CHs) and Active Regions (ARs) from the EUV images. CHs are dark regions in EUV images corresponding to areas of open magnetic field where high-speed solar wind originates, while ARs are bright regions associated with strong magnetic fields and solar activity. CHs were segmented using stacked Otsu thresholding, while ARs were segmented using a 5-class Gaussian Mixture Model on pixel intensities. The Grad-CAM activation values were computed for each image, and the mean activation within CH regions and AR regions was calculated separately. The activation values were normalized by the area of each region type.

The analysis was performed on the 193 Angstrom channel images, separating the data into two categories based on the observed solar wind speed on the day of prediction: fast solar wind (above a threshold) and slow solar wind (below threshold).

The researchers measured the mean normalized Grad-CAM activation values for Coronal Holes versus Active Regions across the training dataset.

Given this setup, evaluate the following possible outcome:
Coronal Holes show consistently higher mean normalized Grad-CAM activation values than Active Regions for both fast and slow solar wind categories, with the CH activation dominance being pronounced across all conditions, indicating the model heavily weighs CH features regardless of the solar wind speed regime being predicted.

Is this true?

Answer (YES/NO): NO